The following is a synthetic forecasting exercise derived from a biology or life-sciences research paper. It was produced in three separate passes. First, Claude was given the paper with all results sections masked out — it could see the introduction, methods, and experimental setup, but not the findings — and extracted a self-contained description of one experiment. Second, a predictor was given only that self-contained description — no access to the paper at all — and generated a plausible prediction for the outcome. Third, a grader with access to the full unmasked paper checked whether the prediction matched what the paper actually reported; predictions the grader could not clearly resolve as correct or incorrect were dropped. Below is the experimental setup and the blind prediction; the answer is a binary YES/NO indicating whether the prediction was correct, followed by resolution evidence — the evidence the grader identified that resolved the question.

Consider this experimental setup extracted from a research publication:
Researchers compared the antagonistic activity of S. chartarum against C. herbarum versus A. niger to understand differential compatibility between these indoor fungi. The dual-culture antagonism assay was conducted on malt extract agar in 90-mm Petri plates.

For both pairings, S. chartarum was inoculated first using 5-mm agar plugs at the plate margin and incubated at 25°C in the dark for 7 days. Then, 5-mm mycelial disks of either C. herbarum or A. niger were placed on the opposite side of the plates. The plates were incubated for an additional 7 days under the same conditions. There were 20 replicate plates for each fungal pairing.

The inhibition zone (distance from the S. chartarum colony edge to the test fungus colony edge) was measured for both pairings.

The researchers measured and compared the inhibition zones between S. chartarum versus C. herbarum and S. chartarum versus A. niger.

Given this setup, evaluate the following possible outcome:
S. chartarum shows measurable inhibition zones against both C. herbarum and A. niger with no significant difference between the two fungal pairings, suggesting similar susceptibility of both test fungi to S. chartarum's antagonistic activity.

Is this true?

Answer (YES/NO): NO